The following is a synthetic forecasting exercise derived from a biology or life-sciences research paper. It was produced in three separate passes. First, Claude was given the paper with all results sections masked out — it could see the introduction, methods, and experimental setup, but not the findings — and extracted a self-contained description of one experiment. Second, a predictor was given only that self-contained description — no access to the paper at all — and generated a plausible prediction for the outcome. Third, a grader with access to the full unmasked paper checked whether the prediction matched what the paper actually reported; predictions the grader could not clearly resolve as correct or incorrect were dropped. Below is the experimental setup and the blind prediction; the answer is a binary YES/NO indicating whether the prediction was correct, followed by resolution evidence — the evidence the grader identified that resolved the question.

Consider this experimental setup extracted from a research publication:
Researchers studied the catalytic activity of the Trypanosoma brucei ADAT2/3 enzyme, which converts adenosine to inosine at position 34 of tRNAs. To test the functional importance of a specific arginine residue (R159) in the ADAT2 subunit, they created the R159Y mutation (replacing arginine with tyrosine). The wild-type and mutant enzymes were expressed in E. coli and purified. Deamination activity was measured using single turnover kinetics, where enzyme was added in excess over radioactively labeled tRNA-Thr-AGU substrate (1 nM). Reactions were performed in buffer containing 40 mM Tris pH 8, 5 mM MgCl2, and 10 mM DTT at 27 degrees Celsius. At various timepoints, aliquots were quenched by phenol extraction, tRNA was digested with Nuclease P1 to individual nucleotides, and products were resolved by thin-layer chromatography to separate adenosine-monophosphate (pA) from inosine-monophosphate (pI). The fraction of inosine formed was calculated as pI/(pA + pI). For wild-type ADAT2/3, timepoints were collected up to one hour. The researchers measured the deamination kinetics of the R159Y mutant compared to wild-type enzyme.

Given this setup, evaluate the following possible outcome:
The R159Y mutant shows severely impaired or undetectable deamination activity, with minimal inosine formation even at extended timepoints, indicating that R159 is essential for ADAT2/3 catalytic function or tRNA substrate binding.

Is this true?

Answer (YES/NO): NO